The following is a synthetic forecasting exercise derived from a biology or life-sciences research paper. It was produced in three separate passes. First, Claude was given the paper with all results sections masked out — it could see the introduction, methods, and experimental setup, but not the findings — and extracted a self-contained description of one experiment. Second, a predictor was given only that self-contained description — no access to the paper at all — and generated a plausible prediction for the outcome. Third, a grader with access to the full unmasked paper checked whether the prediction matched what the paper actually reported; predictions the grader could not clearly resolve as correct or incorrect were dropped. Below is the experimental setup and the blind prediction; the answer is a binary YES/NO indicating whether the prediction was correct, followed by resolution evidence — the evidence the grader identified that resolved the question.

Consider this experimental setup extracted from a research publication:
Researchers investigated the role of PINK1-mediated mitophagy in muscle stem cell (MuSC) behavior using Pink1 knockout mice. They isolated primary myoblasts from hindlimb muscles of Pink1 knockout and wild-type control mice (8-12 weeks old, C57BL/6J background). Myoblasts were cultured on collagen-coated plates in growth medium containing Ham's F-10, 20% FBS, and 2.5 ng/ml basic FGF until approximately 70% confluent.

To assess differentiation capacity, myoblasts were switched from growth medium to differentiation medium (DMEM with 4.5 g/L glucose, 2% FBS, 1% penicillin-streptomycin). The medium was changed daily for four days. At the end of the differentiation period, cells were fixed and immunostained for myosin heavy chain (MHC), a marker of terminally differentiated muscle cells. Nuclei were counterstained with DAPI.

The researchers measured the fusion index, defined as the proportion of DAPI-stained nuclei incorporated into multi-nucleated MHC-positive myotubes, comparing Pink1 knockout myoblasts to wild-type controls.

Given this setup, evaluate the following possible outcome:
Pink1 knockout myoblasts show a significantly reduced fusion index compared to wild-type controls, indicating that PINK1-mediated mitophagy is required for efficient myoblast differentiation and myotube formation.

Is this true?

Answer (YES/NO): NO